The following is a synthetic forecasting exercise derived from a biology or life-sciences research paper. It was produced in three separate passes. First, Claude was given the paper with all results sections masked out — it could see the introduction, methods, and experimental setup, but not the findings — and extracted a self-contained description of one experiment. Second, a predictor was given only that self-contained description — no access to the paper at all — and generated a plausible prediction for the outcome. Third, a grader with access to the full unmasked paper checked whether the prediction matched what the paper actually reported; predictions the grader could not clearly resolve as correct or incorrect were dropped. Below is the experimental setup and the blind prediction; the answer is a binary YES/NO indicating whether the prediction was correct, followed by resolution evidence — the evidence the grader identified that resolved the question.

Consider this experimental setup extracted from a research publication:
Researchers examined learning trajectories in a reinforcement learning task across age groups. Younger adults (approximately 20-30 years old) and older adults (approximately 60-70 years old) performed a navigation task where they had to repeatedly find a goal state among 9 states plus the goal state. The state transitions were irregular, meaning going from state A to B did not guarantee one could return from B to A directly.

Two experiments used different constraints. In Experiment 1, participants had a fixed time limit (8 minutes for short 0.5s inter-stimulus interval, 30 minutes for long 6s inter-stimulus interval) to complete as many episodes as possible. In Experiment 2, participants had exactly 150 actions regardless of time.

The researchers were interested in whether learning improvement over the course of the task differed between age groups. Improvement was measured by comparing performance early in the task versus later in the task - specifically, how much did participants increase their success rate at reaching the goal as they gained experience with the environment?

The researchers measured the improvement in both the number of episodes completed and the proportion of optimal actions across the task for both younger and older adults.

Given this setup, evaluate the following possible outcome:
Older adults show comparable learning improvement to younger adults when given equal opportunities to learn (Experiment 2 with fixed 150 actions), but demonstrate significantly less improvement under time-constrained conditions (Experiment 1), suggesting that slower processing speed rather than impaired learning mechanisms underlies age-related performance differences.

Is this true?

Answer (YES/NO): NO